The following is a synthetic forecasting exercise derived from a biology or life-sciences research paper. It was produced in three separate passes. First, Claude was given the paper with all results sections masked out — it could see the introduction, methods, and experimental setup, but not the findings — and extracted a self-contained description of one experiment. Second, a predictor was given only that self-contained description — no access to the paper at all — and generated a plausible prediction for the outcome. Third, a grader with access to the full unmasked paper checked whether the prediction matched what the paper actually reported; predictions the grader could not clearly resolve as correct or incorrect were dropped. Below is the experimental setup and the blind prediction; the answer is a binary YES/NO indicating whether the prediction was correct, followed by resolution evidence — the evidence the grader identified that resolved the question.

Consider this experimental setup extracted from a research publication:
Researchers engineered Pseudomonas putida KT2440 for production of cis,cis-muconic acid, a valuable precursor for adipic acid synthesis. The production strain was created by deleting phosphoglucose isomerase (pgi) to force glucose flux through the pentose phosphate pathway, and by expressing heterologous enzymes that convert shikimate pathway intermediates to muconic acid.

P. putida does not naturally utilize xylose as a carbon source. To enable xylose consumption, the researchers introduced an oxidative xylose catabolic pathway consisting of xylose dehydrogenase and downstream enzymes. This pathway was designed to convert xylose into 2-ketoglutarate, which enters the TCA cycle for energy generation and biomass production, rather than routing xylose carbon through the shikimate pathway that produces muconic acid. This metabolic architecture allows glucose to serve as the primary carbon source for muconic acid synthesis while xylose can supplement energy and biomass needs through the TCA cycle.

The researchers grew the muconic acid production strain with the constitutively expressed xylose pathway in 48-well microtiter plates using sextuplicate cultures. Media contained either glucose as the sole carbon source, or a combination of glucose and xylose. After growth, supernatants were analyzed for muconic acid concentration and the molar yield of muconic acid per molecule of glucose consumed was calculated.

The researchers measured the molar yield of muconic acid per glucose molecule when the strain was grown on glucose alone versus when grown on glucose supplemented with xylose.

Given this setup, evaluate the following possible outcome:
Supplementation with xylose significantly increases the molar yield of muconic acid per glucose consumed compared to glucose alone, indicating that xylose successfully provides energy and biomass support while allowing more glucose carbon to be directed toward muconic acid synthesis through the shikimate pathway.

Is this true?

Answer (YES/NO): NO